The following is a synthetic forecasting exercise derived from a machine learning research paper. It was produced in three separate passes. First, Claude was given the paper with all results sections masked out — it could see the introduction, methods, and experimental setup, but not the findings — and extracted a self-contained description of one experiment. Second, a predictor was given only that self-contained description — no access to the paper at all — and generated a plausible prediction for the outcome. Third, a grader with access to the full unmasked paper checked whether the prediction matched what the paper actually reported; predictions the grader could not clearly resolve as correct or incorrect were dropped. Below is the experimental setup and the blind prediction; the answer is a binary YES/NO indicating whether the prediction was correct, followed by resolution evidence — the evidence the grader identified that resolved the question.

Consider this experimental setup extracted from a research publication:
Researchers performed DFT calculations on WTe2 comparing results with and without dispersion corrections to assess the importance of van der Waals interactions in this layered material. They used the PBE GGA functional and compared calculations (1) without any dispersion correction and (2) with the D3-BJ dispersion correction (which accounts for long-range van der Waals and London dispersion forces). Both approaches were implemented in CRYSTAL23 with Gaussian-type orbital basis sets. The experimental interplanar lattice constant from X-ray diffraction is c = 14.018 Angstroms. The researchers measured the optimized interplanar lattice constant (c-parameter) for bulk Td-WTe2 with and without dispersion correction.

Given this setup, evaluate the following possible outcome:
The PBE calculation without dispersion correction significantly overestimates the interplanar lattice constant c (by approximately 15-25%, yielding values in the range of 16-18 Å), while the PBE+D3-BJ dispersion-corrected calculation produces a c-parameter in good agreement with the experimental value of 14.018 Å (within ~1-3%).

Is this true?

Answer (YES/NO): NO